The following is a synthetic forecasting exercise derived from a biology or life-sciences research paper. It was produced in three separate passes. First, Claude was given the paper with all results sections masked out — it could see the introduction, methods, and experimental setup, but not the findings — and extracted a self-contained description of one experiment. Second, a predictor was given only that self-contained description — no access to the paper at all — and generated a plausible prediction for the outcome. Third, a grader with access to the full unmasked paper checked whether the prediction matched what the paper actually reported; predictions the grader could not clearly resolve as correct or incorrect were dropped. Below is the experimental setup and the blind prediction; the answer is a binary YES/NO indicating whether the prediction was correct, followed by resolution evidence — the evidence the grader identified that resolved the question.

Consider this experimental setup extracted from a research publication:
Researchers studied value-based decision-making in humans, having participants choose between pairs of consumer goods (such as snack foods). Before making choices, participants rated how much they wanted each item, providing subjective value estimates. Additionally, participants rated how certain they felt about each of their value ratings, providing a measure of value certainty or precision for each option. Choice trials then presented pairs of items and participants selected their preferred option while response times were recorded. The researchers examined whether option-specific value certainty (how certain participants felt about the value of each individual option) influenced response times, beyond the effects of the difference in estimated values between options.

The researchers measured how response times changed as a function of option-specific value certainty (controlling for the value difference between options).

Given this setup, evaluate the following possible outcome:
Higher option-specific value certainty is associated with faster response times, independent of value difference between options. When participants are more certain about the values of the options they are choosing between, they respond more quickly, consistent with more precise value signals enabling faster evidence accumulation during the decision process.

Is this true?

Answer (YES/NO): YES